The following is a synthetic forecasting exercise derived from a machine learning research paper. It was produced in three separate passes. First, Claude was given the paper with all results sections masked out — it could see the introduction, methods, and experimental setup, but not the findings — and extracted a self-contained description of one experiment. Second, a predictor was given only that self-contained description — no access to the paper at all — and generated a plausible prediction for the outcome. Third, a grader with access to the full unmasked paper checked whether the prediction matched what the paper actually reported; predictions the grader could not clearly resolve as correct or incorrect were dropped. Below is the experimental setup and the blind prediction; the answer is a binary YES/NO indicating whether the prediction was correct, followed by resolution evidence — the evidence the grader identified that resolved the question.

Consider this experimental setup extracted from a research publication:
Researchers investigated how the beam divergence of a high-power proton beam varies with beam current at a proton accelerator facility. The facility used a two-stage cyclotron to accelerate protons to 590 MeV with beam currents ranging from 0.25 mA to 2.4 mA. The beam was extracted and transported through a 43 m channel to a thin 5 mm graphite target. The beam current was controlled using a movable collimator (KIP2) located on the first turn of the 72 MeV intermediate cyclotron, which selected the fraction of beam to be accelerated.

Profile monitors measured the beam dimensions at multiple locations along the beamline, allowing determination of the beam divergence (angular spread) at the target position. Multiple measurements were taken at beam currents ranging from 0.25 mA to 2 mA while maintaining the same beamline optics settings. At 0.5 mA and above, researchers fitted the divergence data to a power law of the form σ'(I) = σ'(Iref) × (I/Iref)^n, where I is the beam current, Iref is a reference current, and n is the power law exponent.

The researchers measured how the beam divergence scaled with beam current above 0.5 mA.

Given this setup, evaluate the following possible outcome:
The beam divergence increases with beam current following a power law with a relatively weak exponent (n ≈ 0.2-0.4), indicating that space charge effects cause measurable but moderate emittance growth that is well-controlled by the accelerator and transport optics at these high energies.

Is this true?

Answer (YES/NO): YES